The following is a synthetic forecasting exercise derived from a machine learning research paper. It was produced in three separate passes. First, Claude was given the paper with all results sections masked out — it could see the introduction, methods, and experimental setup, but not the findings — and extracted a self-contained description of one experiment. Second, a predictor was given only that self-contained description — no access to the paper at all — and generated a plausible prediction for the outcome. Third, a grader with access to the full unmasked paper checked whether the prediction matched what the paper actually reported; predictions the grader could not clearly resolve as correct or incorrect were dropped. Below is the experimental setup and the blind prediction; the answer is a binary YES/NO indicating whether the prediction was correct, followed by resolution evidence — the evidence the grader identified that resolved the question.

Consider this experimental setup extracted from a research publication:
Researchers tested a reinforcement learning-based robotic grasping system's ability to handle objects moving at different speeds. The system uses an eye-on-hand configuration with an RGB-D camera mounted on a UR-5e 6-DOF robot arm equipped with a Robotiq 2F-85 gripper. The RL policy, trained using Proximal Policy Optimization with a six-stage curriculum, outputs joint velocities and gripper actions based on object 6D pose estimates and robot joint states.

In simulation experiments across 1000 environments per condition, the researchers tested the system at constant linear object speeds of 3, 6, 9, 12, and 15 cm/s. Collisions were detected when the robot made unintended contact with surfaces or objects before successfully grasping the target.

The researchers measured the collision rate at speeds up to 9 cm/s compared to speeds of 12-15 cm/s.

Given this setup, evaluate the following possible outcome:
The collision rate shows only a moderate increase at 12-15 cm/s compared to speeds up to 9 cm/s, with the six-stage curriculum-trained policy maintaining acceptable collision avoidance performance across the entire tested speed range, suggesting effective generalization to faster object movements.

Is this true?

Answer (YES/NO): NO